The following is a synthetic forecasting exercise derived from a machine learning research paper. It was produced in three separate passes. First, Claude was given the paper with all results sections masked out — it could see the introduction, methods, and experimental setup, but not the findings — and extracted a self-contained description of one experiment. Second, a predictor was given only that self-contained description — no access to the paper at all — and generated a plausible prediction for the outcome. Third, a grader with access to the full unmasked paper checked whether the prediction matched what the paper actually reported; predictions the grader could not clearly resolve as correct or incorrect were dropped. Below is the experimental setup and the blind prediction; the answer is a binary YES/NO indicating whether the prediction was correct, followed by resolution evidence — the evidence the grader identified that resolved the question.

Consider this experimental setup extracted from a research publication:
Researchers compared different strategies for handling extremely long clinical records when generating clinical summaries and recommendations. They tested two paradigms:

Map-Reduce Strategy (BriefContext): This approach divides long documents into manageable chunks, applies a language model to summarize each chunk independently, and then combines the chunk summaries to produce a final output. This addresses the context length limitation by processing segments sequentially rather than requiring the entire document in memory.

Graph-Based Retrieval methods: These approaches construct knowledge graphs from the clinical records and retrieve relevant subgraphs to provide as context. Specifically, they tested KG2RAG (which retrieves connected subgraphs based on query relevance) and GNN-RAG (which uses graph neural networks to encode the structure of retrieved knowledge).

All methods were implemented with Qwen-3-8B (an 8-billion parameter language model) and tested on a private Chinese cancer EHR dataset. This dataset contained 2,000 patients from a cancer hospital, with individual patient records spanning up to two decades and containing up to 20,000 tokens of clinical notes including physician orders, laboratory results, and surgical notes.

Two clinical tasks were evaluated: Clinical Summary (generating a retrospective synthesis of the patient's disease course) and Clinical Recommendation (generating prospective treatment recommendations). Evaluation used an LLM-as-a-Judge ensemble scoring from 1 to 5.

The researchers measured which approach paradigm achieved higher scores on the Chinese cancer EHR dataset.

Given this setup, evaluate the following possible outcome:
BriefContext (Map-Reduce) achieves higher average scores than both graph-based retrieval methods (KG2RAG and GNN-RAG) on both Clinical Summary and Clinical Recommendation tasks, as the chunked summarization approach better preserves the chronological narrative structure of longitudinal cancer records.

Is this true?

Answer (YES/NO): YES